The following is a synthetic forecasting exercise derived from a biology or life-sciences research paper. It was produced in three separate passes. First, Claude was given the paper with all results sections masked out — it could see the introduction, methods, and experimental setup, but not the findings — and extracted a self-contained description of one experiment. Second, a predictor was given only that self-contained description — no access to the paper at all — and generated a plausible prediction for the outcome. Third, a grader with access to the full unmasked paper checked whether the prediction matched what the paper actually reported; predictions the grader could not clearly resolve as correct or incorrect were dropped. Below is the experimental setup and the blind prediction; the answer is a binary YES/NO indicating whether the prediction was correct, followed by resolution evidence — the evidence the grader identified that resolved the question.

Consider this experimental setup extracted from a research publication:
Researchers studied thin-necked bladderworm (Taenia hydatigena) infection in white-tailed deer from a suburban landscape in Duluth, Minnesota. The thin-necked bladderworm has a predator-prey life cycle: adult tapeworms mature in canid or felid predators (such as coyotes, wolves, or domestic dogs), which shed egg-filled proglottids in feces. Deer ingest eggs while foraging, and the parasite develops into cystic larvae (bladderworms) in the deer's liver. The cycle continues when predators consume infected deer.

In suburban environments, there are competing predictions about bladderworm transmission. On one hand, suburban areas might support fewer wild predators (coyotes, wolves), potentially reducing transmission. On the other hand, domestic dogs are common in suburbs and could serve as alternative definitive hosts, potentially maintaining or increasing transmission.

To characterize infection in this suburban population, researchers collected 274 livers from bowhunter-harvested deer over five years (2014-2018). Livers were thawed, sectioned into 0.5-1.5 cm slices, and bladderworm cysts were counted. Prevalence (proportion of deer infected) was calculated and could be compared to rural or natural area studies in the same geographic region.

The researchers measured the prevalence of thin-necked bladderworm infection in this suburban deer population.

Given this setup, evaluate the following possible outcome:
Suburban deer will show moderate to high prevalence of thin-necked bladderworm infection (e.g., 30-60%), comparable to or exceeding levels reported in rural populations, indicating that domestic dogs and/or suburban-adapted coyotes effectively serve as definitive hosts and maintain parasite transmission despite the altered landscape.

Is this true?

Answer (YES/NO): NO